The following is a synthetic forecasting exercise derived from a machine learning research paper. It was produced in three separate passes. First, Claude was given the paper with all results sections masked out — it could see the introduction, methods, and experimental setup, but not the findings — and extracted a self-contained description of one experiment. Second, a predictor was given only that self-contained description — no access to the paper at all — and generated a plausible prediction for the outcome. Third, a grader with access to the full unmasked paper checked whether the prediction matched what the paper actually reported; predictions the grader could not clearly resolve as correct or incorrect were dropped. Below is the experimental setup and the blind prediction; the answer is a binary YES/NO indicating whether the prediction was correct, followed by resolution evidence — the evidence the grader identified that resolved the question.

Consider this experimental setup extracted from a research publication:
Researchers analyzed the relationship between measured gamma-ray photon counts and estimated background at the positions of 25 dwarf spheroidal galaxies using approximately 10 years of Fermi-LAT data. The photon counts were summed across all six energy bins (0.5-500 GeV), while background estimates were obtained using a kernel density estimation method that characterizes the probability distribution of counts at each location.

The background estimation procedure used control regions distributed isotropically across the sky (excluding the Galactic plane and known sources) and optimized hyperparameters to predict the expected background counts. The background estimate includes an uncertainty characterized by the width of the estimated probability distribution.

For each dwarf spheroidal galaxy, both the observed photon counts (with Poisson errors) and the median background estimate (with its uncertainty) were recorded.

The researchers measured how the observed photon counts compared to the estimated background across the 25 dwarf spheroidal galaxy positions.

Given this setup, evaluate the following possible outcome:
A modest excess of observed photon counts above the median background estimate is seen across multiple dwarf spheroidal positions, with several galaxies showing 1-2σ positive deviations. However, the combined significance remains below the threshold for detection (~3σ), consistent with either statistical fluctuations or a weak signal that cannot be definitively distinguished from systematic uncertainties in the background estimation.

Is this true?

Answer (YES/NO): NO